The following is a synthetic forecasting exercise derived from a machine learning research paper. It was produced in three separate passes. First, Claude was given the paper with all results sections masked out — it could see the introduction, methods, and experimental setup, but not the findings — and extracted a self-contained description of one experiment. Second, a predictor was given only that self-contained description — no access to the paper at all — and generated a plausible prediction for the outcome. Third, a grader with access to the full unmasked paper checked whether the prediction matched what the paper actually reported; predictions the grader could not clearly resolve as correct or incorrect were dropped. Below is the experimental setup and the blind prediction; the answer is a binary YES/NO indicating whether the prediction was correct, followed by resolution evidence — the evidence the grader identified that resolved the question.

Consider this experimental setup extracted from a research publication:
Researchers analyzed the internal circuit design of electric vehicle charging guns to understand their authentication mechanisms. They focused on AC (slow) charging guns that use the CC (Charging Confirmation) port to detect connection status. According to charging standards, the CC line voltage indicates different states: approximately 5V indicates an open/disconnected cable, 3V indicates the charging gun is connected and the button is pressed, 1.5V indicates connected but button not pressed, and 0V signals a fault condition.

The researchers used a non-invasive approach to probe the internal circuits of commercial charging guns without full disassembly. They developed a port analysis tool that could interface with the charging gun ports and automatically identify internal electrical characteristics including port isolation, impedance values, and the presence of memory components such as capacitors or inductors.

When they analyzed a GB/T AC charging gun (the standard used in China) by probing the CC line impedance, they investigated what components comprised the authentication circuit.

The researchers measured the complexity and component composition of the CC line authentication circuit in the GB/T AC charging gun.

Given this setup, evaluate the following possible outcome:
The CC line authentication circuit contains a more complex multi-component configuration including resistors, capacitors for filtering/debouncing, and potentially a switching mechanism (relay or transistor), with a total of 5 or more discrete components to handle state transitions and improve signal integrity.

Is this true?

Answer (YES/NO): NO